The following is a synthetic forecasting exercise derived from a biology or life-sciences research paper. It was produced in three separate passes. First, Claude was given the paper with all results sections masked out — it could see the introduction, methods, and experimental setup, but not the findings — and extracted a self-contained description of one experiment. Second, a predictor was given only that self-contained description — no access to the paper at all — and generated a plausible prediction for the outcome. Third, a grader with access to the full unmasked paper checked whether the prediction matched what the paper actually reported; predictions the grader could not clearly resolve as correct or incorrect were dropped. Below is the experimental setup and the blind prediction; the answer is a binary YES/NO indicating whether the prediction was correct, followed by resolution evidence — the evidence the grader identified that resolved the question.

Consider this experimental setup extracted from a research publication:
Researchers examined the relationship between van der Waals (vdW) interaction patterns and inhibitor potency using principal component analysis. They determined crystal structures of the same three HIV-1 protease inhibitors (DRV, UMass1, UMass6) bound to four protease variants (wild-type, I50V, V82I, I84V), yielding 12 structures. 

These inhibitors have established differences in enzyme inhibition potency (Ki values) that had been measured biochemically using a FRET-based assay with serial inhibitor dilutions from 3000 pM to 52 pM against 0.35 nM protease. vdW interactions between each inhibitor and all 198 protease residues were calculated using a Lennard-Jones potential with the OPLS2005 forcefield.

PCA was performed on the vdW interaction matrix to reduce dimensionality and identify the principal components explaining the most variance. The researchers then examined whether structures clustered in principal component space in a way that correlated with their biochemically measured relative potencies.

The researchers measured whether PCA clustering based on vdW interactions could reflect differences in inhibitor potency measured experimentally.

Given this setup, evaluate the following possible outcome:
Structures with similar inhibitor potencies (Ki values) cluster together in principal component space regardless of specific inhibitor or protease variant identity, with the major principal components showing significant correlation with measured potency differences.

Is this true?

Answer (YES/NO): NO